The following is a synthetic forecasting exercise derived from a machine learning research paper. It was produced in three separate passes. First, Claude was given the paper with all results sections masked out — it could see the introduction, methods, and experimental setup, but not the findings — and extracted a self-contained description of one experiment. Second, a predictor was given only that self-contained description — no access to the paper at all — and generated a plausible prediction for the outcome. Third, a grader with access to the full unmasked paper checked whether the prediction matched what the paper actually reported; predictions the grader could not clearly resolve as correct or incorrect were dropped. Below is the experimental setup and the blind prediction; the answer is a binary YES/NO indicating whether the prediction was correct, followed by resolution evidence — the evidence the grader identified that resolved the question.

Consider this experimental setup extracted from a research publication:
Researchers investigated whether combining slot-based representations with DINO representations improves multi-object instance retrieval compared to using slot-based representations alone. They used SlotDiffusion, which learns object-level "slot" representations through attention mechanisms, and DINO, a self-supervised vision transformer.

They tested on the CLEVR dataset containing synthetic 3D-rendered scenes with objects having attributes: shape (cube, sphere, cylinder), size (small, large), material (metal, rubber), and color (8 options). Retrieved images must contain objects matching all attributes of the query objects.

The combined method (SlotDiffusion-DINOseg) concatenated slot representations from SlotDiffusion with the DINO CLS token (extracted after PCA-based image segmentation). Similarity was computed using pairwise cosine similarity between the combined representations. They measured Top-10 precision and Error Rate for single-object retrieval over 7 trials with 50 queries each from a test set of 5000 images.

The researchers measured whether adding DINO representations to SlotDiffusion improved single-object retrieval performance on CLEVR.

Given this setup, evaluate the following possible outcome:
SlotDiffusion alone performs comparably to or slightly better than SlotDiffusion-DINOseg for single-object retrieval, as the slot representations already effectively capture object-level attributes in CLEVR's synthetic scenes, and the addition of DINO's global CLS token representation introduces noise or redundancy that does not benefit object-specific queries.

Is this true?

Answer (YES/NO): NO